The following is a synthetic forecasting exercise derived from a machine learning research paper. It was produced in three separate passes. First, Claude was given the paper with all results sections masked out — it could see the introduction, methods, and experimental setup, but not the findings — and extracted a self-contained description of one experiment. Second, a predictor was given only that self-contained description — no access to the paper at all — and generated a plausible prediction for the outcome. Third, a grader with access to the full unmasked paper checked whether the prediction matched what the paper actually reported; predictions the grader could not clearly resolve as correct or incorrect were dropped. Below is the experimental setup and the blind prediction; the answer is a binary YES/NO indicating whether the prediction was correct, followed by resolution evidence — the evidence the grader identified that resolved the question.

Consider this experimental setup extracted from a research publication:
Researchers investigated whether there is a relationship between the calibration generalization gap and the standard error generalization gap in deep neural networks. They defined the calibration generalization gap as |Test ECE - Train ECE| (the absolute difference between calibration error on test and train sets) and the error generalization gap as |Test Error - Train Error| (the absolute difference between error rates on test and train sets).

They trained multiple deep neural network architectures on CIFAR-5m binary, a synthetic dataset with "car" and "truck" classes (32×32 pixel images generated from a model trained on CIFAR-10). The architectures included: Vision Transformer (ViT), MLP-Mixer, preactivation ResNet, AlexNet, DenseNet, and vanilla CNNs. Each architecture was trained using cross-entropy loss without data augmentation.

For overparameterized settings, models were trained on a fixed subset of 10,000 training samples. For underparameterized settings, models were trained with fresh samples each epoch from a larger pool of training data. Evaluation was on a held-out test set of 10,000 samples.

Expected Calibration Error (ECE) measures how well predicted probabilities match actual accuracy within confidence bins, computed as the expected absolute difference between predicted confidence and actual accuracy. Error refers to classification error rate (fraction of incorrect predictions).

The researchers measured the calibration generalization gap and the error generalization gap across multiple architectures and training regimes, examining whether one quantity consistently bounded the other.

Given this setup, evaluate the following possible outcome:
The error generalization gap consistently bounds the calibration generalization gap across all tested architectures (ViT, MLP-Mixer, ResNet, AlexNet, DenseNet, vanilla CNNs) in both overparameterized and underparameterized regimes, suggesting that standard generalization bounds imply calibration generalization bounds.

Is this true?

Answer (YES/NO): NO